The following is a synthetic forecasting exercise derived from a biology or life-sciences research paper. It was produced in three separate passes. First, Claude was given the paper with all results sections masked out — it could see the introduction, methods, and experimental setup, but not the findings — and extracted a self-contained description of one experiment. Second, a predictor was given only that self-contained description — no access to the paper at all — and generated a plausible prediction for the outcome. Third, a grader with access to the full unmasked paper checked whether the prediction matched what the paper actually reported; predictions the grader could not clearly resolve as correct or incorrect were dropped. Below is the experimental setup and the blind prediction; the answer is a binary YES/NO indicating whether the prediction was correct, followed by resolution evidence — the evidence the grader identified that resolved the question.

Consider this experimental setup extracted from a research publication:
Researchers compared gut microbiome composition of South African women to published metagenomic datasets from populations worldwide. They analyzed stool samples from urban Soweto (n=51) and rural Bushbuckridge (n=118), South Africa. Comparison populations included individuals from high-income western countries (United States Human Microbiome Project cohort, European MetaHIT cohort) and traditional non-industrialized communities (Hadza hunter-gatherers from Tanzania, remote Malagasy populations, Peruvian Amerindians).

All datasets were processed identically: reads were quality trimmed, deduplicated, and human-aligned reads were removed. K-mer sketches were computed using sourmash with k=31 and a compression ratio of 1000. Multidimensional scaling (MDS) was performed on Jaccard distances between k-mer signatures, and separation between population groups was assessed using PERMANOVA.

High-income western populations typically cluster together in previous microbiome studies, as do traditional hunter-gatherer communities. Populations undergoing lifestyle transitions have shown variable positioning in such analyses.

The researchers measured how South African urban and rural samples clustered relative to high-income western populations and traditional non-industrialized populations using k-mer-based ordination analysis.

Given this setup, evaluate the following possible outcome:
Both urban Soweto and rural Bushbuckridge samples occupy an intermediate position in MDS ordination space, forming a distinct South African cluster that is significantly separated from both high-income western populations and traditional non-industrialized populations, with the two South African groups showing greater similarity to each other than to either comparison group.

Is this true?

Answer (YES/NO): NO